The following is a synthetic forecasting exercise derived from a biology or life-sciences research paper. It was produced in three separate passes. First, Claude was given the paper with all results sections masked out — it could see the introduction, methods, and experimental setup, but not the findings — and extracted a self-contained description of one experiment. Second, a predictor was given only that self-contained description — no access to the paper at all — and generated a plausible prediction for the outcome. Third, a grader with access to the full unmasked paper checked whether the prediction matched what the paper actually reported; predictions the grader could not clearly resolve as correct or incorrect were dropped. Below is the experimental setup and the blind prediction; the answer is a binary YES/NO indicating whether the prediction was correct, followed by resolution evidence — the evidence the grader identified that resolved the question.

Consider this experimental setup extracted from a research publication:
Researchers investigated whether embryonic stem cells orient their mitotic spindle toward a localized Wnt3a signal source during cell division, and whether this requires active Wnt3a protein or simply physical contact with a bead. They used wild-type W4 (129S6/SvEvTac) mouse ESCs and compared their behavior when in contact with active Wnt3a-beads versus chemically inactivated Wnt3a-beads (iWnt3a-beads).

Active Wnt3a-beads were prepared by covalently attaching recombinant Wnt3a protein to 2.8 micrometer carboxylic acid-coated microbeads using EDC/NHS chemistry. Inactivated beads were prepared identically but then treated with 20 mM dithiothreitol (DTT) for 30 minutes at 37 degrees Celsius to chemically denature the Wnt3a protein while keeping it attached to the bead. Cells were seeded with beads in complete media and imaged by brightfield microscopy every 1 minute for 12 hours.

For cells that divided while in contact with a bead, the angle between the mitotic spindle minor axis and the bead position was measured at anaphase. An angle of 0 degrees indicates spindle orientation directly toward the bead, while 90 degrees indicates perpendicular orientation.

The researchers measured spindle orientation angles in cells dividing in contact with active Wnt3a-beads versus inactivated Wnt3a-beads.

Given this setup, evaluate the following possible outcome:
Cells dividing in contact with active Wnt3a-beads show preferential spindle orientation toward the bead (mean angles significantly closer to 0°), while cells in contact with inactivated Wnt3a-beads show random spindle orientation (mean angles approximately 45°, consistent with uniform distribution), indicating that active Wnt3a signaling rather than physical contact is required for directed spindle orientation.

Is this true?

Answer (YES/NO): NO